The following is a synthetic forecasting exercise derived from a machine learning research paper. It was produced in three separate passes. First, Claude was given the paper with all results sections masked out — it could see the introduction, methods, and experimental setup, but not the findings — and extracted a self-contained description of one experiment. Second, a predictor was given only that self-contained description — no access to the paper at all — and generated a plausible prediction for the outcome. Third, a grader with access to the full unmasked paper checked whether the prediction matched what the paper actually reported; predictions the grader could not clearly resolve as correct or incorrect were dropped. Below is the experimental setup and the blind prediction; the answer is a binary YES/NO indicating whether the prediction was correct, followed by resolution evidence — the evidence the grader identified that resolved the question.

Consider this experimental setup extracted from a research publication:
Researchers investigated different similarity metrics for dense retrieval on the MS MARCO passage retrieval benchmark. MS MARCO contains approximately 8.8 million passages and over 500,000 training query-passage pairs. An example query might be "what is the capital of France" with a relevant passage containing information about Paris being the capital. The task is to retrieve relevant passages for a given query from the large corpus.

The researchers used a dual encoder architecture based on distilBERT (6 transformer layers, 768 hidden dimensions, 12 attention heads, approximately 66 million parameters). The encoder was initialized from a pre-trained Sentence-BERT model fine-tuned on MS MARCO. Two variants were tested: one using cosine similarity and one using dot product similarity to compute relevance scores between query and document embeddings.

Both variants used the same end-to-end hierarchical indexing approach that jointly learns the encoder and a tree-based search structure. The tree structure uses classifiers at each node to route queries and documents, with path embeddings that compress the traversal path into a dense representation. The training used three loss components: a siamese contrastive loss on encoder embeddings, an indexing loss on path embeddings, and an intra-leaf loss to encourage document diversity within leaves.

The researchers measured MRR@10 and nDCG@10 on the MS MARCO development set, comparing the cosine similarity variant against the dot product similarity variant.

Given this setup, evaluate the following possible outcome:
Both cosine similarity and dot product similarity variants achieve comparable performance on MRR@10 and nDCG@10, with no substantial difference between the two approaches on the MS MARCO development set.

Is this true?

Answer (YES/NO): NO